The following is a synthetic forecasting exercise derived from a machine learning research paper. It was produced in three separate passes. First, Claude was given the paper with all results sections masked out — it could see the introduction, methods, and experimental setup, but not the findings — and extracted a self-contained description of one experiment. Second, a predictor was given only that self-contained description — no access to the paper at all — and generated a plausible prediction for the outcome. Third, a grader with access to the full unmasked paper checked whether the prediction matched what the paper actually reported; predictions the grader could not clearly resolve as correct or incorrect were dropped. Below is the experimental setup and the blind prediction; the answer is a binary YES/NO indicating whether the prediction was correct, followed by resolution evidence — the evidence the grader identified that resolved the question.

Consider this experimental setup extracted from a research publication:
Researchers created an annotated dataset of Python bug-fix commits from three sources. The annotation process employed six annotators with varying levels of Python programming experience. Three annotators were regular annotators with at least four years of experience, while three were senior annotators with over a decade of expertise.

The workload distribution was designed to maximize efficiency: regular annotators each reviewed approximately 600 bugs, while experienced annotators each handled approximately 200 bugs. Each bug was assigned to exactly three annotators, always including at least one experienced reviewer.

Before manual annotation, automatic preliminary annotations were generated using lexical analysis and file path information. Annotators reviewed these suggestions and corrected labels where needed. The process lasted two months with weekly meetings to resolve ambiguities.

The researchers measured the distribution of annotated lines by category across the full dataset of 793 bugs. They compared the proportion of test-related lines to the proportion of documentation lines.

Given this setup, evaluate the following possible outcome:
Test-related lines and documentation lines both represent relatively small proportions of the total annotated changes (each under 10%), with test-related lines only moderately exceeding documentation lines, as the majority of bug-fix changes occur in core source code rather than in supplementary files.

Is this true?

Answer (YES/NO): NO